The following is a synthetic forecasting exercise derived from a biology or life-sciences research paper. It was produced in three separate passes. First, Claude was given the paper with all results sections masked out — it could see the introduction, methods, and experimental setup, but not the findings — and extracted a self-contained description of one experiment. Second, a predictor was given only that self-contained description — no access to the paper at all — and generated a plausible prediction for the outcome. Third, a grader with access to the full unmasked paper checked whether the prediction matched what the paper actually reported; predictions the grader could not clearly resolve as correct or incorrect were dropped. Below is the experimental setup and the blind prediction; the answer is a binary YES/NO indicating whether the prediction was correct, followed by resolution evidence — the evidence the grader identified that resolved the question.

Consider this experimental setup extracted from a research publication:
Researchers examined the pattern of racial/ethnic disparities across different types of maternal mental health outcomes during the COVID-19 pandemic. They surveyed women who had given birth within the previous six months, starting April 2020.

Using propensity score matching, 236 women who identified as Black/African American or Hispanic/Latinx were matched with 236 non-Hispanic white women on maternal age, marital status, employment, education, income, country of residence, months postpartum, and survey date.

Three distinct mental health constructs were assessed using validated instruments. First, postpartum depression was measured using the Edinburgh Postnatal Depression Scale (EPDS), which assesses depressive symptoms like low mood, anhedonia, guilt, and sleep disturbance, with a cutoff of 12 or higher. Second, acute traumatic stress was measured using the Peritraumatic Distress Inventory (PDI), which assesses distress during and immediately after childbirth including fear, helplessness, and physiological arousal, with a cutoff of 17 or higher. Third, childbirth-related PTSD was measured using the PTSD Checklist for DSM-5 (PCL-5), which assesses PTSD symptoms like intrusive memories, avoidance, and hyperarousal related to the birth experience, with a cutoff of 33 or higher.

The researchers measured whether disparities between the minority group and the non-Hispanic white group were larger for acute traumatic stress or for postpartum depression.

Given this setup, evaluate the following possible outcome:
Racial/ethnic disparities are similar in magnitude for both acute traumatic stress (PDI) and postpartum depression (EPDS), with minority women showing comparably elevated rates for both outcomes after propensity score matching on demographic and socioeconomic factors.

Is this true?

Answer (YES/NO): NO